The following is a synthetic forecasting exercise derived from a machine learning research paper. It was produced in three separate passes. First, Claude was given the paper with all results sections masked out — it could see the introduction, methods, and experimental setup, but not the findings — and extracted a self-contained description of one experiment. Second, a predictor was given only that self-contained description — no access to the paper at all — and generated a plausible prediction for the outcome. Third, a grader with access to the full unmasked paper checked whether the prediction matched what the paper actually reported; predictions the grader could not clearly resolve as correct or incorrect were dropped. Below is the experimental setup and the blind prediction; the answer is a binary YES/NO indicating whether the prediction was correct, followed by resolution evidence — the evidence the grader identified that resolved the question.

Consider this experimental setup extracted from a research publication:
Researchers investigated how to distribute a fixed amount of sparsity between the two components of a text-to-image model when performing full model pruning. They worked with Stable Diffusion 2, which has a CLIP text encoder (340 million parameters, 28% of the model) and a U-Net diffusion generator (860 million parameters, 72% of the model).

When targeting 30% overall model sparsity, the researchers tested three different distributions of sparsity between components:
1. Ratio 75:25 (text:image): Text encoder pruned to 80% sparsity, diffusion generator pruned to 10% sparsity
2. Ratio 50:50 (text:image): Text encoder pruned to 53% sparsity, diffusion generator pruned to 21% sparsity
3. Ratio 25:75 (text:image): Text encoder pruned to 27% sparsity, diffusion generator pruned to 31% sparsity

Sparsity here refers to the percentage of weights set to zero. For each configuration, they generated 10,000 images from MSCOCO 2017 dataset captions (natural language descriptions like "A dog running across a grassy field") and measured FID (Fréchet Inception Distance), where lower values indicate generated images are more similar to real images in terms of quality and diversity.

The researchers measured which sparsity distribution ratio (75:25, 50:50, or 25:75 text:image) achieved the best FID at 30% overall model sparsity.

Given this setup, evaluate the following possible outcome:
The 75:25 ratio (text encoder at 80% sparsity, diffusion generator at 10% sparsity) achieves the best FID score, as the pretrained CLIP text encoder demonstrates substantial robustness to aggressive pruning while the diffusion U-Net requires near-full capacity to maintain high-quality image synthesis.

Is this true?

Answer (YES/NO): NO